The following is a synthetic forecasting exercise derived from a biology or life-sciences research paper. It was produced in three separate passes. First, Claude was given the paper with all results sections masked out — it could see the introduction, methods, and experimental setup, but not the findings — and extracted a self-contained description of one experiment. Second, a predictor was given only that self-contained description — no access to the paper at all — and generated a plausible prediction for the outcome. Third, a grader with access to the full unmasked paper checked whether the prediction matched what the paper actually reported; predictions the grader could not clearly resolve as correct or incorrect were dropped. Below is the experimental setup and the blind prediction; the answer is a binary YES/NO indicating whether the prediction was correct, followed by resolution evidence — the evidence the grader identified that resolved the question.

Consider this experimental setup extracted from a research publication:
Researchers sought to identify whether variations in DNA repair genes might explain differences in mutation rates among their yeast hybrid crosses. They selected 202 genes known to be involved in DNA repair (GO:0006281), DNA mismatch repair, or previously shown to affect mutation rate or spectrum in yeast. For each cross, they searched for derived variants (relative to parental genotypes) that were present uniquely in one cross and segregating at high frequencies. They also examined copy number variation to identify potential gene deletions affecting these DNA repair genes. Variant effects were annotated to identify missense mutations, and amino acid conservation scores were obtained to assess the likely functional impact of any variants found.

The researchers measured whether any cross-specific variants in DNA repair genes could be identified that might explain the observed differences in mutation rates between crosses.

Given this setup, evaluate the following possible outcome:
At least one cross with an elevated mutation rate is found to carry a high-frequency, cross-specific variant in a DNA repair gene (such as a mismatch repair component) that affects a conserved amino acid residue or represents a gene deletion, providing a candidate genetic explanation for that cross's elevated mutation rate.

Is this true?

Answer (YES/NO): YES